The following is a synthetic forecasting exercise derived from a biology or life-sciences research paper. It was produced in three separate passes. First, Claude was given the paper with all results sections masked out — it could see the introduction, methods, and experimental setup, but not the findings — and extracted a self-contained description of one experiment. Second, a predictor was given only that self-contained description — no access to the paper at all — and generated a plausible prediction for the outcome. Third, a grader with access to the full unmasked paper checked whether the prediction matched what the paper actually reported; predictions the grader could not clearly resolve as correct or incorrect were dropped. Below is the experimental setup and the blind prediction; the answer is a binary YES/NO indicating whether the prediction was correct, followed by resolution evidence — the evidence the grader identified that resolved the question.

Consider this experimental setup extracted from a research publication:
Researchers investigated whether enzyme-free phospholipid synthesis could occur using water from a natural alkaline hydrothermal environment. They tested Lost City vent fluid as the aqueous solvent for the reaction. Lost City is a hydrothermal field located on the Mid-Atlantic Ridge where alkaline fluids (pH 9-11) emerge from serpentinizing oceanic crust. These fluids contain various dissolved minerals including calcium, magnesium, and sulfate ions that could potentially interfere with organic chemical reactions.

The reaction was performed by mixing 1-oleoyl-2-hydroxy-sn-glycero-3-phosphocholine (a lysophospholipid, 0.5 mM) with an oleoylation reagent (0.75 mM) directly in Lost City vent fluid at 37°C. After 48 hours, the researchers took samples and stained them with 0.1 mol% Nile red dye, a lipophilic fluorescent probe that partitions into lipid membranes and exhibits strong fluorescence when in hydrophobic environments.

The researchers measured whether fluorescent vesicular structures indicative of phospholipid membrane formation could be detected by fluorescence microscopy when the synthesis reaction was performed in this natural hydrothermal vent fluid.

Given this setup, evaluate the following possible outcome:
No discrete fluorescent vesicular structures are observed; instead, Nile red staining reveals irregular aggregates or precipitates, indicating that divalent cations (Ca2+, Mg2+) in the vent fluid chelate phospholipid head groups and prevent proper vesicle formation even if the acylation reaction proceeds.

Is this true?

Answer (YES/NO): NO